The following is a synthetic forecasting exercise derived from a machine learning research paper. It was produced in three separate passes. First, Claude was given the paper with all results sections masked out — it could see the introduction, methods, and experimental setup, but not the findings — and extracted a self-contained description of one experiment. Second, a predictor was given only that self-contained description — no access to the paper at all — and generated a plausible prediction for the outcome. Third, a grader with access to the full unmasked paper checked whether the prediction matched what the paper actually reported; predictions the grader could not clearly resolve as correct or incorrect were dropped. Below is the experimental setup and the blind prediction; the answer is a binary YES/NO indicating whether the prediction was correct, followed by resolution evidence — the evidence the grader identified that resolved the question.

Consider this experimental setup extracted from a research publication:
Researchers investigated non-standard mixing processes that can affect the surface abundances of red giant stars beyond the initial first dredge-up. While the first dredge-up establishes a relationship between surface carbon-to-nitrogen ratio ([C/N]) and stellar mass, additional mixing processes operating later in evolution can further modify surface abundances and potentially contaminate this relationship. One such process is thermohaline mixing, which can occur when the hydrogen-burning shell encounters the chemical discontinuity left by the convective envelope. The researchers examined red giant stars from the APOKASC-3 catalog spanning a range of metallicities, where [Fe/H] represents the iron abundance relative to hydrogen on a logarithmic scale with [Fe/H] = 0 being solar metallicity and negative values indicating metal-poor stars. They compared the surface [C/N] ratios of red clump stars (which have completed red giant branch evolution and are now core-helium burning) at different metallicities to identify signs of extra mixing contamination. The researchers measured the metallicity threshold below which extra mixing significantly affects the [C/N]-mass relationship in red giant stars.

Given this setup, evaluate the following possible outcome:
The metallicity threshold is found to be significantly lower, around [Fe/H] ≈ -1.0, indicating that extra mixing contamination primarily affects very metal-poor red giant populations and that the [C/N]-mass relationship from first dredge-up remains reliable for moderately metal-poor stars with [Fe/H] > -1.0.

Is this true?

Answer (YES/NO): NO